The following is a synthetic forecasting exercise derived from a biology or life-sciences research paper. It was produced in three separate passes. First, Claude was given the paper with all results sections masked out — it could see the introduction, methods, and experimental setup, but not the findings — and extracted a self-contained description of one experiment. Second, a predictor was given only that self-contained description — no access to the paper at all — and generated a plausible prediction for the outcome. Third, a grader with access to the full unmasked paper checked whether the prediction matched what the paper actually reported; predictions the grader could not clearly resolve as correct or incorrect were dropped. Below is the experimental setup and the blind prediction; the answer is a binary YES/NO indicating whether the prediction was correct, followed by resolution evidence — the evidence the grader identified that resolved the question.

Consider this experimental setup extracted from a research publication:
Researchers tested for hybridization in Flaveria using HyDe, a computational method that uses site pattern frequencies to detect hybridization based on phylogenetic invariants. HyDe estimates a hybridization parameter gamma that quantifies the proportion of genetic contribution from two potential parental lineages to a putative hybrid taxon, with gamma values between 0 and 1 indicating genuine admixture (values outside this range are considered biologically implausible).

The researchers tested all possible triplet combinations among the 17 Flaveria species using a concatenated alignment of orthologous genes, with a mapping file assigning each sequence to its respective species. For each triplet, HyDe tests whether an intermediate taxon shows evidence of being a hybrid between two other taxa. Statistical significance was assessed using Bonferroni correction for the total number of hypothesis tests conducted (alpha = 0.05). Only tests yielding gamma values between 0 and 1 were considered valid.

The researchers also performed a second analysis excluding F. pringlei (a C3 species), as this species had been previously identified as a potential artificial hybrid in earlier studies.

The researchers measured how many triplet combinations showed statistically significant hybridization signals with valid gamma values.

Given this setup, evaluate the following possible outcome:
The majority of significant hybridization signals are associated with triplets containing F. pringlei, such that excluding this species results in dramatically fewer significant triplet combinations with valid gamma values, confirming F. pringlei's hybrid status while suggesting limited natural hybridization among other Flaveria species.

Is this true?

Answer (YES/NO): NO